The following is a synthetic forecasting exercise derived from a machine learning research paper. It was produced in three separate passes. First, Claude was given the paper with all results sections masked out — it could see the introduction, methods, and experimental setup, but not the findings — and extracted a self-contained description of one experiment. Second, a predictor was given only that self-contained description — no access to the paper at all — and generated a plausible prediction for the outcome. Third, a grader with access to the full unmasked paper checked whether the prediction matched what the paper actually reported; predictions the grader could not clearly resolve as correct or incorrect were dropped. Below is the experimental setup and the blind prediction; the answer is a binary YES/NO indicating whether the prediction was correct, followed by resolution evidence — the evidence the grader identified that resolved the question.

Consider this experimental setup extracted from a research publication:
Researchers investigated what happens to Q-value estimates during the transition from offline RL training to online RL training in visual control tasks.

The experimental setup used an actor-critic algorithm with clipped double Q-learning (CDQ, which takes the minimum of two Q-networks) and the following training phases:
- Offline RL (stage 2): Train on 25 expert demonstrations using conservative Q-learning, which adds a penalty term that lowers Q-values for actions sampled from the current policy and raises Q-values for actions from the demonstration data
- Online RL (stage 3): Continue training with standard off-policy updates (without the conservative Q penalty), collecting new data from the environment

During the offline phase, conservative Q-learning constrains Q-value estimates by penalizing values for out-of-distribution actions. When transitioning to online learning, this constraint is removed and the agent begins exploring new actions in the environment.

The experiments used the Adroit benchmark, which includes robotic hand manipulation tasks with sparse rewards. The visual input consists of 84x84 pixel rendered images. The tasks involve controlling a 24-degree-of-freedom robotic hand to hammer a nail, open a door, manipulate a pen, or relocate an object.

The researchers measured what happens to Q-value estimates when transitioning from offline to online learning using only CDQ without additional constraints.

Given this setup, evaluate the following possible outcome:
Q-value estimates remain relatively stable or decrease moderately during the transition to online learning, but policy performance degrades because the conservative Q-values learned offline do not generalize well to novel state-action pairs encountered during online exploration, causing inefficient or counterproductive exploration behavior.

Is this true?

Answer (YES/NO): NO